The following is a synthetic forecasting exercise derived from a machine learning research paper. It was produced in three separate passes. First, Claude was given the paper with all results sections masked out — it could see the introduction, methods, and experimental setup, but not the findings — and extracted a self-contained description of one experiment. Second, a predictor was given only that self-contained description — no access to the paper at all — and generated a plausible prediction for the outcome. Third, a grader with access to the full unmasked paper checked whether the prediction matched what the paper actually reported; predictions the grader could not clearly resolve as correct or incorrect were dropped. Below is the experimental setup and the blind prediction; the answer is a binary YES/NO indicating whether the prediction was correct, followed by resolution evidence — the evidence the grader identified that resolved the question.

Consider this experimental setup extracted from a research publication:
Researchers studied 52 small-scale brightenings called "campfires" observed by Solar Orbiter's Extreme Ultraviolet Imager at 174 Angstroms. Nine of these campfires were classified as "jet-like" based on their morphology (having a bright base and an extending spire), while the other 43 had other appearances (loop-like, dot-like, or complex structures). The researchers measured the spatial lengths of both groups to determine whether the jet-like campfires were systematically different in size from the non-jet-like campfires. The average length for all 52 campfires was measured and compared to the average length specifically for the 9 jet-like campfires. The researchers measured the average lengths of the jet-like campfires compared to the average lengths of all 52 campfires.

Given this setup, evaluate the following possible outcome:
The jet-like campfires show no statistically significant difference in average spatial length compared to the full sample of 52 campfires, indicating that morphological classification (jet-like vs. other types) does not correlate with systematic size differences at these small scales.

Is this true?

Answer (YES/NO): YES